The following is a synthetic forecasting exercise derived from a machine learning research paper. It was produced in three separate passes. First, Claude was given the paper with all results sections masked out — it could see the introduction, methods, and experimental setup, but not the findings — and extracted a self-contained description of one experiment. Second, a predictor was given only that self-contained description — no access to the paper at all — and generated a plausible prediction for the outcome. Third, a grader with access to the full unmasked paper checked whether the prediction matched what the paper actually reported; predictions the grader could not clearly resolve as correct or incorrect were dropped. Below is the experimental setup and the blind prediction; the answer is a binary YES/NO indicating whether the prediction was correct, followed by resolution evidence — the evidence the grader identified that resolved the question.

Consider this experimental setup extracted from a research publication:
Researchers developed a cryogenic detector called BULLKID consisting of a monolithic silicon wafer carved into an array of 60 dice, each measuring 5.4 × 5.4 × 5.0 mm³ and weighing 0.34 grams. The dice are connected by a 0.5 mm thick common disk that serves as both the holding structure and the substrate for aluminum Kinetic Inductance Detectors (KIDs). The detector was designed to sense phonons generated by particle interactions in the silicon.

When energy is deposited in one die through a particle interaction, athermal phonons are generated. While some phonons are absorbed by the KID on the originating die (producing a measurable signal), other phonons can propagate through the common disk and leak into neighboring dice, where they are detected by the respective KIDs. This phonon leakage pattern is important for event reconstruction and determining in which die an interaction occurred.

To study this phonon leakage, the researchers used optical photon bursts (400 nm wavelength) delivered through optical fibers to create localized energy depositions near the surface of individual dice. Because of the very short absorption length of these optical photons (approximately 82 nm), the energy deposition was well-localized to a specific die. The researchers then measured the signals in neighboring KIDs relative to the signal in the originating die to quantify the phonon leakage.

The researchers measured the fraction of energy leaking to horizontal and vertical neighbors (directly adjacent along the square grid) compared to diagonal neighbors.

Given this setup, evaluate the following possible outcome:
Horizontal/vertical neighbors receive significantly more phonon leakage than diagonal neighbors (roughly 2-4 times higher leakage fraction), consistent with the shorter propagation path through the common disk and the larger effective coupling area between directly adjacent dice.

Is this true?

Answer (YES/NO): YES